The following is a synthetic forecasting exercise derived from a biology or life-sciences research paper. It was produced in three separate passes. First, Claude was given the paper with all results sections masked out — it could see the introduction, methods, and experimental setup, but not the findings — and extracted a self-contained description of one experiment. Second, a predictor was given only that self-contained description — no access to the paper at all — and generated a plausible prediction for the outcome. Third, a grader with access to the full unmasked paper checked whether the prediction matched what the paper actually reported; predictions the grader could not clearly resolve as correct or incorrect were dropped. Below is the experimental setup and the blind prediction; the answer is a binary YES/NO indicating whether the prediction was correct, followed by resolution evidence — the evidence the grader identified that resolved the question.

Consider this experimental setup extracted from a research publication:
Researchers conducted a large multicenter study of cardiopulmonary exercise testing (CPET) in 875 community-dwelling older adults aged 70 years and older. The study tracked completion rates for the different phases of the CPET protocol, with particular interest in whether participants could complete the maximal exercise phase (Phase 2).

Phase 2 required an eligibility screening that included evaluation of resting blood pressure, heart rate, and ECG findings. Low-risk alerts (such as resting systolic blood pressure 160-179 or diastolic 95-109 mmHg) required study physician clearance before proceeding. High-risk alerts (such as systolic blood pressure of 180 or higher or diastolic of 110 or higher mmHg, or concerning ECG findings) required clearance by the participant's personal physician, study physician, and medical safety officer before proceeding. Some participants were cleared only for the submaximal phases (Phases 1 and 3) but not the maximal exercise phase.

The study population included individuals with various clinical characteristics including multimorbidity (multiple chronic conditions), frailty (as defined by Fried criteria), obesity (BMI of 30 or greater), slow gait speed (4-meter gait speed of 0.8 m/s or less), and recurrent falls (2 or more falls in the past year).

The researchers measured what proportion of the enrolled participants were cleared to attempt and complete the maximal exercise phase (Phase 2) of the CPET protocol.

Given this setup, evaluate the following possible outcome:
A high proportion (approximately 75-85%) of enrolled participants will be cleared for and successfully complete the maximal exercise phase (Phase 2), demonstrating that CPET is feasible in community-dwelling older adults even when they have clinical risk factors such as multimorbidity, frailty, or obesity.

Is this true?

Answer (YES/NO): NO